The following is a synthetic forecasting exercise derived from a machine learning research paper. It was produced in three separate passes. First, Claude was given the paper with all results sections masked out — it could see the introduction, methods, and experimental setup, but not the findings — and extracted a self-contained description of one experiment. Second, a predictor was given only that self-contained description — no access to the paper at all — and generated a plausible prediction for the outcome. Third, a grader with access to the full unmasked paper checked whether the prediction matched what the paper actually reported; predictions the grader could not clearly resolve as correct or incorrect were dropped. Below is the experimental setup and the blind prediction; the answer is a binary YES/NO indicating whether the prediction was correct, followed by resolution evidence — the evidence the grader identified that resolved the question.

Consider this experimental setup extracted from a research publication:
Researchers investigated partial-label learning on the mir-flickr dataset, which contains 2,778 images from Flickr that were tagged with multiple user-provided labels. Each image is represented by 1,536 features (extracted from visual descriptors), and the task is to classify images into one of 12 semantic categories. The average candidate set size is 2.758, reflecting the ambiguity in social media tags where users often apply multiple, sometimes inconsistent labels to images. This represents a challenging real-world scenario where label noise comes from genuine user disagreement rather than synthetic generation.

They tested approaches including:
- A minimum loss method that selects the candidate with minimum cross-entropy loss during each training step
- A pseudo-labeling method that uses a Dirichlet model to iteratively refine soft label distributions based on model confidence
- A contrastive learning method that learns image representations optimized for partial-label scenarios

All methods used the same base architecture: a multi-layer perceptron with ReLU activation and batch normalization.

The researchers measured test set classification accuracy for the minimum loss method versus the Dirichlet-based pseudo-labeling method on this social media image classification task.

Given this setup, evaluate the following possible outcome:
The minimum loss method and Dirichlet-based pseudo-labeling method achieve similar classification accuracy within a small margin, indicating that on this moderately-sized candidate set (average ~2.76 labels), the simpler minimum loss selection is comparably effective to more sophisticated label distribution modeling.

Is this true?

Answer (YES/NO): NO